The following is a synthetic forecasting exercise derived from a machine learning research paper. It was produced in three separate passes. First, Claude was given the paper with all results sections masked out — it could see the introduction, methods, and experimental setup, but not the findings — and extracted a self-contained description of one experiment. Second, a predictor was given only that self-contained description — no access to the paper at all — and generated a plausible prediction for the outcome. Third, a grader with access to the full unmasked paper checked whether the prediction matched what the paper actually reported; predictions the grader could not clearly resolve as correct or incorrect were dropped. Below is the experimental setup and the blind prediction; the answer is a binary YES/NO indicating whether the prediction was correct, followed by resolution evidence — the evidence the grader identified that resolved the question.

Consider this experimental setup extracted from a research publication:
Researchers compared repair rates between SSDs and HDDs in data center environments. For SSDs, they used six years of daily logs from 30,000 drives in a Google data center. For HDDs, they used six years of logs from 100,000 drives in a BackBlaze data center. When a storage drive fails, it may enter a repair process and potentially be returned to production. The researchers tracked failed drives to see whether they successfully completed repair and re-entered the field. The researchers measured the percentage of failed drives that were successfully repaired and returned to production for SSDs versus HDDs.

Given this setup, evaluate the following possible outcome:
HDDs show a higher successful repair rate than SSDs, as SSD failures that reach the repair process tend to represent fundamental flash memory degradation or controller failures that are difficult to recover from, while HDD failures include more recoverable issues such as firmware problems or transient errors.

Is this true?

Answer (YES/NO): NO